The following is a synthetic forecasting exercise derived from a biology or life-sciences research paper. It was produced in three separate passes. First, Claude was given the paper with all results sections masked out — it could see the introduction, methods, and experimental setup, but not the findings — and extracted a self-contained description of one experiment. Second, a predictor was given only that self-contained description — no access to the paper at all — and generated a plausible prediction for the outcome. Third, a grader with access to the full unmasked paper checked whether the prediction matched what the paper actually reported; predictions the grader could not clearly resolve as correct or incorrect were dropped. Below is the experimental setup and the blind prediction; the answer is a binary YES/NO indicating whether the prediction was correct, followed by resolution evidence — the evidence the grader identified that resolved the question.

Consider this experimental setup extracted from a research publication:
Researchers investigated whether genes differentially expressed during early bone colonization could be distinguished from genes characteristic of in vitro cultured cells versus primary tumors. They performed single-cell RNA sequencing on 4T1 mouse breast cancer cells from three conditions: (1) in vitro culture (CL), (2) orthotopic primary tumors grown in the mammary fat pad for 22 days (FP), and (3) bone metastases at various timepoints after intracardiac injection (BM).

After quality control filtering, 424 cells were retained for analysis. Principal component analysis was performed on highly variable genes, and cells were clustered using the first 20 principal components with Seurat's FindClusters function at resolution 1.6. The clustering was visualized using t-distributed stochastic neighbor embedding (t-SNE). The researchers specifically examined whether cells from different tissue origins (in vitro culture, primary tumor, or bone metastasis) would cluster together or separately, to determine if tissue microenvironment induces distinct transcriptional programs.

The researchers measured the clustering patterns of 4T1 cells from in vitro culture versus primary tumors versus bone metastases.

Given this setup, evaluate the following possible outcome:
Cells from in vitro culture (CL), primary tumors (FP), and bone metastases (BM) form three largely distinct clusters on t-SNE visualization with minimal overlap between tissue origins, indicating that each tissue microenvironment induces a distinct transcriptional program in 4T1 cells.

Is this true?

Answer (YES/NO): YES